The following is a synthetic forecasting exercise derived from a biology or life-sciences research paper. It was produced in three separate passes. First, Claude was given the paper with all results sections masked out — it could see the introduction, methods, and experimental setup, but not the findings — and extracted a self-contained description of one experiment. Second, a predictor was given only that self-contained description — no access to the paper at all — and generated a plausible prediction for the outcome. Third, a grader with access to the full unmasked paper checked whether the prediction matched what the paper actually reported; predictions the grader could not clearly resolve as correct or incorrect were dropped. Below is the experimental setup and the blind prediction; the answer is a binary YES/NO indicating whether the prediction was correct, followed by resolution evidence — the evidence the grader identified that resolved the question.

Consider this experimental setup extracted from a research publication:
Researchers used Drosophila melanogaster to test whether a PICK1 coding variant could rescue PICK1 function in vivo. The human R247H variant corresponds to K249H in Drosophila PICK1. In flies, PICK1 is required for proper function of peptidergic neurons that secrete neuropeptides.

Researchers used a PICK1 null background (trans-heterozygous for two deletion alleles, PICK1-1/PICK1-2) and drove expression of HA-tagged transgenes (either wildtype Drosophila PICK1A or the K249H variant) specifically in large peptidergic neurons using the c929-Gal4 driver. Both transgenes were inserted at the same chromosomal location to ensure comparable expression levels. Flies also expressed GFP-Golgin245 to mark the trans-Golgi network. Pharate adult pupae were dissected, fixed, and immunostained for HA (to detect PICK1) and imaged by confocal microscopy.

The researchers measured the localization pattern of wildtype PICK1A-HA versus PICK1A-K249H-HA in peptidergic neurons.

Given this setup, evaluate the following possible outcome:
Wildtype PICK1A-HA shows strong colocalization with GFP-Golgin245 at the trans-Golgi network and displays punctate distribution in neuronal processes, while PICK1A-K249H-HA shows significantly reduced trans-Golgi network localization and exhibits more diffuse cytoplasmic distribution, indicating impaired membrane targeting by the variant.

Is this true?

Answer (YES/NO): NO